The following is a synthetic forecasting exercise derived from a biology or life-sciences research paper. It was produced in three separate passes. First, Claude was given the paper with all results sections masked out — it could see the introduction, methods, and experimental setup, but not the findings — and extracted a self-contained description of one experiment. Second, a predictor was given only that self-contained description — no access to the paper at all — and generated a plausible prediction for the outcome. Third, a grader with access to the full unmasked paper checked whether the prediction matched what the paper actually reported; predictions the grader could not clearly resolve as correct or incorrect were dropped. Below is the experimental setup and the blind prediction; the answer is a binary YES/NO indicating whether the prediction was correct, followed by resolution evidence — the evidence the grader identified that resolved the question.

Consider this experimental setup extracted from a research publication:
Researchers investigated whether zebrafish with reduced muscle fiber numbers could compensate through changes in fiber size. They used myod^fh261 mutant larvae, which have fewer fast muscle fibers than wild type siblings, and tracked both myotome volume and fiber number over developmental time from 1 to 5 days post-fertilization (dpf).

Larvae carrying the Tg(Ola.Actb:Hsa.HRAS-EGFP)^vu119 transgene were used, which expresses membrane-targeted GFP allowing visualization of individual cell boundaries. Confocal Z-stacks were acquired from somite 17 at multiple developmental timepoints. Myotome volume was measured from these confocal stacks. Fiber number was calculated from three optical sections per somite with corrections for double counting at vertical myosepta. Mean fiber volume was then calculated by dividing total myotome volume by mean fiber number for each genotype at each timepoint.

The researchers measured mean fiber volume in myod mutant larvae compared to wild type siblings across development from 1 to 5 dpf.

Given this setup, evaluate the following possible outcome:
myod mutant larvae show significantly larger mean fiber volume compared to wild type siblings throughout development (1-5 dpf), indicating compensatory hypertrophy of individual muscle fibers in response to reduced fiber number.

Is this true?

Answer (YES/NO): NO